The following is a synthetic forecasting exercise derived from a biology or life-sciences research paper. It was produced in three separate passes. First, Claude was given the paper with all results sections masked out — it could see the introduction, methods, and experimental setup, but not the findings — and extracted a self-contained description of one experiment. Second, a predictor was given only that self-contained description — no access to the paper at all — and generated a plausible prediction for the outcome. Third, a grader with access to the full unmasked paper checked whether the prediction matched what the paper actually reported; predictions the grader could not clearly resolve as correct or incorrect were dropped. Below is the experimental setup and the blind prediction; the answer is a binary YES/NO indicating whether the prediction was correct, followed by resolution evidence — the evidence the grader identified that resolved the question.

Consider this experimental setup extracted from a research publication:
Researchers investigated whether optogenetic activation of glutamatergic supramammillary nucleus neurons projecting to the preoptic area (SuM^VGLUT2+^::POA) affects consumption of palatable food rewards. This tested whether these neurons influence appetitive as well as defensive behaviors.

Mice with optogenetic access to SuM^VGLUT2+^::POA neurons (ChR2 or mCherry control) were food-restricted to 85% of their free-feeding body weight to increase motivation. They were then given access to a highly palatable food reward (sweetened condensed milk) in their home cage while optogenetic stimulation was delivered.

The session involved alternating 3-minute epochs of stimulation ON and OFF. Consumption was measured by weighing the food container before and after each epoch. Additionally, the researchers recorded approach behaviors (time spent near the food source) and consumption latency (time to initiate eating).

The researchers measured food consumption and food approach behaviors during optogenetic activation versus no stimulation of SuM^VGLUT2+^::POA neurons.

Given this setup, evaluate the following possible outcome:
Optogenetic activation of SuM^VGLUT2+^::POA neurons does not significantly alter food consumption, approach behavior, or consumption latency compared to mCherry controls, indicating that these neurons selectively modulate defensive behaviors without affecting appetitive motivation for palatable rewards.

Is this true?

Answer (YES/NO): NO